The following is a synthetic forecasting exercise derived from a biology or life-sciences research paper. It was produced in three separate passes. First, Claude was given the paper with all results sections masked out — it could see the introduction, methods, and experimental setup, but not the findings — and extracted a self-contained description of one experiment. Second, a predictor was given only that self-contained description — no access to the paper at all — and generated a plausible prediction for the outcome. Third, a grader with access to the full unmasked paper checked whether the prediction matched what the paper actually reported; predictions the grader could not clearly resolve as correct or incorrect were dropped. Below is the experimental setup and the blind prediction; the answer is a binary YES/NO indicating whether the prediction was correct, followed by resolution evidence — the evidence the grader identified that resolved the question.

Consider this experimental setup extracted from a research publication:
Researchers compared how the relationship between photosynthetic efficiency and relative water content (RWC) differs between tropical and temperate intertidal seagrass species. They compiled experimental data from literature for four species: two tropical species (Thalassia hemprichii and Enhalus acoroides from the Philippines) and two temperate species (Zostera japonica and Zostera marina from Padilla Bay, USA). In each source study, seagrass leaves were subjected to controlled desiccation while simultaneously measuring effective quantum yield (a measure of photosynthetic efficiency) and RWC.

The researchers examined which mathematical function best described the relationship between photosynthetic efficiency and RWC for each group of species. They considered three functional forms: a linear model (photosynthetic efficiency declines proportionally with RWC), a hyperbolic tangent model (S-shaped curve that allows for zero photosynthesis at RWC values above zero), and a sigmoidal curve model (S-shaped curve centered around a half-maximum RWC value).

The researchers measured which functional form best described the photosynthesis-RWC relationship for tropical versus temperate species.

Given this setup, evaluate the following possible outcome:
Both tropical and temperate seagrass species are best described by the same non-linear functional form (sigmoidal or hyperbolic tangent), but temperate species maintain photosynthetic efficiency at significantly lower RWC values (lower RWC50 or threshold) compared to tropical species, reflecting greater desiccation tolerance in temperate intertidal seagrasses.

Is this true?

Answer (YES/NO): NO